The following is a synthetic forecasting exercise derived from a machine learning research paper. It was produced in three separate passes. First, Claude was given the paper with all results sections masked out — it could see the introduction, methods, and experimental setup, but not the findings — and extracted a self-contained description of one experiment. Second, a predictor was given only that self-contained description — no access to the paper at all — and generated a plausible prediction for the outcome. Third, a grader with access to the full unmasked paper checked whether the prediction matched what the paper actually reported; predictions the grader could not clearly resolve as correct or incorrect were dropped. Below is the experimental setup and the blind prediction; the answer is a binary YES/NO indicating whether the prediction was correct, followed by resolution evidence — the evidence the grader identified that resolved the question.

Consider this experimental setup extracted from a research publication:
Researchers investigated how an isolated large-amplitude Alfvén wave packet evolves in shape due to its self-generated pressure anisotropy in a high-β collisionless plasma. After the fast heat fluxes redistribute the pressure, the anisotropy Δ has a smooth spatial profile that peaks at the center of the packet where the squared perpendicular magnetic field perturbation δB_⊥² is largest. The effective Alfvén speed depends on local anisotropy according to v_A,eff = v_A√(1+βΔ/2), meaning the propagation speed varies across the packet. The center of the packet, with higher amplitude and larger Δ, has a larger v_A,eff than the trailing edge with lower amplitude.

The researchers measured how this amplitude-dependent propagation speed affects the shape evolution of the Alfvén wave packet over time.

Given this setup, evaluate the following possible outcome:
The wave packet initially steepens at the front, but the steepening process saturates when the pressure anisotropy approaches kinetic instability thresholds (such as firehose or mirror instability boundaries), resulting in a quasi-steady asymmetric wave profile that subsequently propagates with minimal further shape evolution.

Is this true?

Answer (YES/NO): NO